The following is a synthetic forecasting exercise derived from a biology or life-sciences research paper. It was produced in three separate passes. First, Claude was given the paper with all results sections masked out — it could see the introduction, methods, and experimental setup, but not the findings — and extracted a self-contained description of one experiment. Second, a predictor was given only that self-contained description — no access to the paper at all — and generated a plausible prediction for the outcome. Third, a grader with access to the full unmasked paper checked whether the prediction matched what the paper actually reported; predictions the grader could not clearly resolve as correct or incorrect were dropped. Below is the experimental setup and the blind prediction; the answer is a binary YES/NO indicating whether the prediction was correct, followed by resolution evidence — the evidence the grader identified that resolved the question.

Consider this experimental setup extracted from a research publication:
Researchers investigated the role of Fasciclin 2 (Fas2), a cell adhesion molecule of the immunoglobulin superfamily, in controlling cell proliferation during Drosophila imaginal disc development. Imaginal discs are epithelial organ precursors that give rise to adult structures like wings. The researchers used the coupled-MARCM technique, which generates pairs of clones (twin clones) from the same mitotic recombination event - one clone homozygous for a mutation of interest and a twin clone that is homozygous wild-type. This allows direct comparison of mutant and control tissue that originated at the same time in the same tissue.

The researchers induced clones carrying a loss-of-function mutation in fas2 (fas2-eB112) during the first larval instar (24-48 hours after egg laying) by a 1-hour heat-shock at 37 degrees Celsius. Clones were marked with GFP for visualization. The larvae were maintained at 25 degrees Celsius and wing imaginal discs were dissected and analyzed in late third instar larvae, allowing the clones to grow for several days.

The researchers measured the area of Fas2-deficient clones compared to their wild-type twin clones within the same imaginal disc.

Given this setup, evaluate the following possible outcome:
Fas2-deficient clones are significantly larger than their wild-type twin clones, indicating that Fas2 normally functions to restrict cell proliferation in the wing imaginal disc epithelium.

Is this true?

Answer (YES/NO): NO